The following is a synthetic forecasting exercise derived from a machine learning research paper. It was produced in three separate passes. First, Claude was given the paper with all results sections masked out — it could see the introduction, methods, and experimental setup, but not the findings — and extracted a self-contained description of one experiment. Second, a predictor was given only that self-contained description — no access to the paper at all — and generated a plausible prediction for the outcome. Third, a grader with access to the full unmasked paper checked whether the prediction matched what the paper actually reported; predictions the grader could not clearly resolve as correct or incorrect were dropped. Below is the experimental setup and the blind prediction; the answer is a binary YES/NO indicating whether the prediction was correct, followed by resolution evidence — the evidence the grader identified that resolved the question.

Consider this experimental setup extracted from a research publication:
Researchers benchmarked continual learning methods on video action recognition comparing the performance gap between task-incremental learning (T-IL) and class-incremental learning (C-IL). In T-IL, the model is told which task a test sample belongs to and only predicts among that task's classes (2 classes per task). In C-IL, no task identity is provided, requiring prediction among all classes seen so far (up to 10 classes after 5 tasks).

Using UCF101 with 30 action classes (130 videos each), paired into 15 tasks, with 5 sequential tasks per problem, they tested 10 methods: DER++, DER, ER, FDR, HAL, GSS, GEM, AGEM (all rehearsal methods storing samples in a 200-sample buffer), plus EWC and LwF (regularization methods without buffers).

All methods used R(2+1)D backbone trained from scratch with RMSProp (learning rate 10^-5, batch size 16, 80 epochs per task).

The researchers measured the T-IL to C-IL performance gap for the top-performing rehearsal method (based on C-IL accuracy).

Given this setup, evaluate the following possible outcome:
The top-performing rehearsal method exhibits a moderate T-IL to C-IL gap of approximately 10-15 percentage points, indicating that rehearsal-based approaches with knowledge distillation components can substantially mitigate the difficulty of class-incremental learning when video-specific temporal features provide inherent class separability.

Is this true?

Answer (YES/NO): NO